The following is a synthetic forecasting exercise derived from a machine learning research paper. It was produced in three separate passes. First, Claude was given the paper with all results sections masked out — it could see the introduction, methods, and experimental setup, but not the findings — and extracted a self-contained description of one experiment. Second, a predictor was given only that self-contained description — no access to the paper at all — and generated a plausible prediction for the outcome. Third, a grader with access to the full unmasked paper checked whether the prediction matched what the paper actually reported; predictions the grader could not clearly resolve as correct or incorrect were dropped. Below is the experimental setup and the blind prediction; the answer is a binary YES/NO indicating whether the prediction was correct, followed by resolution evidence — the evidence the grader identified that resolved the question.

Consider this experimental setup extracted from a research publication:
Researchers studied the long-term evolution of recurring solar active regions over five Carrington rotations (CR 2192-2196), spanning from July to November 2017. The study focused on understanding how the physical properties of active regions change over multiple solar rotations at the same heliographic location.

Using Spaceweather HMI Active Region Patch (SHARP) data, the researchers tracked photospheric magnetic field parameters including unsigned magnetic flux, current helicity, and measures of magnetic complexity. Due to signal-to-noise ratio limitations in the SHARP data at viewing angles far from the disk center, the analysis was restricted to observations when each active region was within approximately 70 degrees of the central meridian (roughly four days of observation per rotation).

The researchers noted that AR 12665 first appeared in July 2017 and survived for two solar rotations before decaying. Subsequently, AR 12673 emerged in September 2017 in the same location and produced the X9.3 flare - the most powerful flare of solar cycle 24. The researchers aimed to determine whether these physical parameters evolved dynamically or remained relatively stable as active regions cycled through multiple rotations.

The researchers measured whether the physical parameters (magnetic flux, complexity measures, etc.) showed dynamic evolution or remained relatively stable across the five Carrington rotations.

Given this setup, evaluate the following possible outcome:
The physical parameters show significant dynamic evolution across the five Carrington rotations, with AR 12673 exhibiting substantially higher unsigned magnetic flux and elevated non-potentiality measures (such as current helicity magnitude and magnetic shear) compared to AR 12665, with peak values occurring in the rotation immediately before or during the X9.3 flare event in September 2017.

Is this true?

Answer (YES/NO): YES